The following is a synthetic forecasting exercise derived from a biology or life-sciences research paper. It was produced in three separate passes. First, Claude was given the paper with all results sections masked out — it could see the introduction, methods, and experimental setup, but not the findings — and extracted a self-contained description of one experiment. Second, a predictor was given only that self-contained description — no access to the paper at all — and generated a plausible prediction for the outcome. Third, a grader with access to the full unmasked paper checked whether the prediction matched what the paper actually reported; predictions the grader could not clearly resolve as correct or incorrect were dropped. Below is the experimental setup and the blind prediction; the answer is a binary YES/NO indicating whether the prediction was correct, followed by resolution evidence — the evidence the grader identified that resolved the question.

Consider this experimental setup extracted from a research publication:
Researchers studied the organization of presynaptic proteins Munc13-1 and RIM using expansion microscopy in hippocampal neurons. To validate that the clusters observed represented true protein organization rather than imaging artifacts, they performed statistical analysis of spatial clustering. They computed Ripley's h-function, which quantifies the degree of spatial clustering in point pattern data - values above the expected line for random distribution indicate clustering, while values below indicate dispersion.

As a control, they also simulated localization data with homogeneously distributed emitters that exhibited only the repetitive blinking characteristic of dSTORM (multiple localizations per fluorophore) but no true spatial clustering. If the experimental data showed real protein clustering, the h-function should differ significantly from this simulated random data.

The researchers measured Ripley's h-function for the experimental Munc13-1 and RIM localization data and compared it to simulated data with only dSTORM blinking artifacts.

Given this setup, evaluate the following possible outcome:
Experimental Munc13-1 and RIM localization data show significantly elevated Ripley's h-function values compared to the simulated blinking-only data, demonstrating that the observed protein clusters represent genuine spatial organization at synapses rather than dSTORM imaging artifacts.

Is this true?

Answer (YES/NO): YES